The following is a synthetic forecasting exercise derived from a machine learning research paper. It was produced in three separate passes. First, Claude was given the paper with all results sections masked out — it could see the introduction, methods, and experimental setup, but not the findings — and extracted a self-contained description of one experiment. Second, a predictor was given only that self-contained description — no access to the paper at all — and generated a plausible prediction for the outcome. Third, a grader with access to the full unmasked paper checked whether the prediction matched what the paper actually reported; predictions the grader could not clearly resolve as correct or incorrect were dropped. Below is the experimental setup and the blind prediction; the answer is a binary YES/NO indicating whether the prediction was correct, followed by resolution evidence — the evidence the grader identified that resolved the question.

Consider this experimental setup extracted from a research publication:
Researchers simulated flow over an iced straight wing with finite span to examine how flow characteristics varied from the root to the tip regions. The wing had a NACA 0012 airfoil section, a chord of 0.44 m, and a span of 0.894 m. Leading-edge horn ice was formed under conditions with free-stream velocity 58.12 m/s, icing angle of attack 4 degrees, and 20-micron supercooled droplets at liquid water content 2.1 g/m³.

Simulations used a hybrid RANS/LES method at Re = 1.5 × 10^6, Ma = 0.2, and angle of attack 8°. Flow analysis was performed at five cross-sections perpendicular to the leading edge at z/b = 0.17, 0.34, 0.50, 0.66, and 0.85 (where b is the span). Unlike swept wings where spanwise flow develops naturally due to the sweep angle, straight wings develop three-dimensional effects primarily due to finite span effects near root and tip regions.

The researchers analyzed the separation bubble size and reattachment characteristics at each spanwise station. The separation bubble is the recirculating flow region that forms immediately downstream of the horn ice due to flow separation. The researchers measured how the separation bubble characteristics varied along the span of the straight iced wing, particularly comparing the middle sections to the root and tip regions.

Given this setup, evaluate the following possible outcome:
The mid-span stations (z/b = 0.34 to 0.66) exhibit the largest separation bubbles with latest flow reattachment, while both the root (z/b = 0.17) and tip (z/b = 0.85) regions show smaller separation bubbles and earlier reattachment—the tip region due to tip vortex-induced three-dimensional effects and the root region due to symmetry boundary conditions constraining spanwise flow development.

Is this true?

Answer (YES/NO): YES